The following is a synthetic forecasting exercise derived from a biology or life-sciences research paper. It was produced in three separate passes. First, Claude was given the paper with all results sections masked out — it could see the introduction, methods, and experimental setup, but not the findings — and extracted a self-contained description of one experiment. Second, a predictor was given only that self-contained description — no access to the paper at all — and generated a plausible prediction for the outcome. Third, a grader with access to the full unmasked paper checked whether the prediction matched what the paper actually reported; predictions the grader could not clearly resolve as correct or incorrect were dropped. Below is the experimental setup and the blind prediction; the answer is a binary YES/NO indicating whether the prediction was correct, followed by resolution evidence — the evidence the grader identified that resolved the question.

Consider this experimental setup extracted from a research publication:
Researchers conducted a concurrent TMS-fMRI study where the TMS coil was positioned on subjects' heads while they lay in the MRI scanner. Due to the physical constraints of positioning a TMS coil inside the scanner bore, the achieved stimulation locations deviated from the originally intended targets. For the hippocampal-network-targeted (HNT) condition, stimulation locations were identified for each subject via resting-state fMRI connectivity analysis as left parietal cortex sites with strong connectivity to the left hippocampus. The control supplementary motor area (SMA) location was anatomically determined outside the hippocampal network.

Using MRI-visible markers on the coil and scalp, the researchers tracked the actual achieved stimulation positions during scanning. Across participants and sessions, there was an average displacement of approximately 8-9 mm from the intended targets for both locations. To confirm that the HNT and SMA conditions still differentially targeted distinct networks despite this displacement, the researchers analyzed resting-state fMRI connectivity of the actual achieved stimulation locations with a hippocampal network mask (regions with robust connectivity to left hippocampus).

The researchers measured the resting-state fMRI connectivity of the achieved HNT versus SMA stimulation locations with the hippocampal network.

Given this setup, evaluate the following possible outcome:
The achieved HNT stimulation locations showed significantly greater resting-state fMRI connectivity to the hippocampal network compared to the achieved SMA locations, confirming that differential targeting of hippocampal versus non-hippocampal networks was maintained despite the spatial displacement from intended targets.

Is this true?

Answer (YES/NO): YES